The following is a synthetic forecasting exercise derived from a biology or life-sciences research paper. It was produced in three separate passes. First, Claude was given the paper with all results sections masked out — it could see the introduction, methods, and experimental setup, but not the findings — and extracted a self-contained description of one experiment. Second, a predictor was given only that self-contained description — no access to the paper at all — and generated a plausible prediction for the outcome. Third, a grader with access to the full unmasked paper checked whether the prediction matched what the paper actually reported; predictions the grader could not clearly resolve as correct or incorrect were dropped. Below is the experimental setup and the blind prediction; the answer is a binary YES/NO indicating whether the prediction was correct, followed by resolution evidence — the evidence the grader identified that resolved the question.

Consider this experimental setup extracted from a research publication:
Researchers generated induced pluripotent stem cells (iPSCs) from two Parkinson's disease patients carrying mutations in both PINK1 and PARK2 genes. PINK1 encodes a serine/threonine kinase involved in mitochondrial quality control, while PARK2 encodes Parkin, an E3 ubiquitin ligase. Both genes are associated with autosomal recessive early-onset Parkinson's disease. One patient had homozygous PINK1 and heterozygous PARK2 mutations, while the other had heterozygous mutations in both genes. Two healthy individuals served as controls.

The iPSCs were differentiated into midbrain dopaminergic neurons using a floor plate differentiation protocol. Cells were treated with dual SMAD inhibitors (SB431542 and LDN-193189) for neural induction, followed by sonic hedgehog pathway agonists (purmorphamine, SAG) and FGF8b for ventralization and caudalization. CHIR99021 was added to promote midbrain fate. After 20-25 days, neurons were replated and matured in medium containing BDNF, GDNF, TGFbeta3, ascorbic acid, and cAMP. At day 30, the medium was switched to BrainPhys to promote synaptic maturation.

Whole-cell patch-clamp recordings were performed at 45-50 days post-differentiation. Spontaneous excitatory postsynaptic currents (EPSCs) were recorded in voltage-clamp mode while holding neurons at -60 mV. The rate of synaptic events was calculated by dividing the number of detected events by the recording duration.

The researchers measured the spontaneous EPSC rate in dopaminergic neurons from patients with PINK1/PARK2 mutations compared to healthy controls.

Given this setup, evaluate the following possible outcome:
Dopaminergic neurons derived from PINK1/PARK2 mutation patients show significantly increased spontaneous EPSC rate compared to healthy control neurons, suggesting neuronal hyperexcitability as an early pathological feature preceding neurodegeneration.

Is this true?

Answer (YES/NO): YES